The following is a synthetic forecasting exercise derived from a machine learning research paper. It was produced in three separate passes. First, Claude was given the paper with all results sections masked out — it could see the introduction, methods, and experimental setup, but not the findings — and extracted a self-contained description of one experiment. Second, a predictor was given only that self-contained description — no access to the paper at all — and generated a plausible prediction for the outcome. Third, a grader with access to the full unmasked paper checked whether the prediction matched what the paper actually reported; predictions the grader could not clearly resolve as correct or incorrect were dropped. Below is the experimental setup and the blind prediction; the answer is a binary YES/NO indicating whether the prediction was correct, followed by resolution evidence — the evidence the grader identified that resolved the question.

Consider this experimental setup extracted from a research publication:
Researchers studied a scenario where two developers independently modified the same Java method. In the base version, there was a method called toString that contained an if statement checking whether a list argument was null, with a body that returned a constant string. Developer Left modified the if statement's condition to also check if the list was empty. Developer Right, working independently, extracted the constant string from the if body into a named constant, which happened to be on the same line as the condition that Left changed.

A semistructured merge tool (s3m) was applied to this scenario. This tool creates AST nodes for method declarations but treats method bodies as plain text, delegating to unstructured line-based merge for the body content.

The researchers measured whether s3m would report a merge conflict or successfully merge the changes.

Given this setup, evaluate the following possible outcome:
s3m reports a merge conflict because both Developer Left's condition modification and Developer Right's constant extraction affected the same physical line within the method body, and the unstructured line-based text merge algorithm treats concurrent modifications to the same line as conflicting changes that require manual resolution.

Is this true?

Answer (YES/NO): YES